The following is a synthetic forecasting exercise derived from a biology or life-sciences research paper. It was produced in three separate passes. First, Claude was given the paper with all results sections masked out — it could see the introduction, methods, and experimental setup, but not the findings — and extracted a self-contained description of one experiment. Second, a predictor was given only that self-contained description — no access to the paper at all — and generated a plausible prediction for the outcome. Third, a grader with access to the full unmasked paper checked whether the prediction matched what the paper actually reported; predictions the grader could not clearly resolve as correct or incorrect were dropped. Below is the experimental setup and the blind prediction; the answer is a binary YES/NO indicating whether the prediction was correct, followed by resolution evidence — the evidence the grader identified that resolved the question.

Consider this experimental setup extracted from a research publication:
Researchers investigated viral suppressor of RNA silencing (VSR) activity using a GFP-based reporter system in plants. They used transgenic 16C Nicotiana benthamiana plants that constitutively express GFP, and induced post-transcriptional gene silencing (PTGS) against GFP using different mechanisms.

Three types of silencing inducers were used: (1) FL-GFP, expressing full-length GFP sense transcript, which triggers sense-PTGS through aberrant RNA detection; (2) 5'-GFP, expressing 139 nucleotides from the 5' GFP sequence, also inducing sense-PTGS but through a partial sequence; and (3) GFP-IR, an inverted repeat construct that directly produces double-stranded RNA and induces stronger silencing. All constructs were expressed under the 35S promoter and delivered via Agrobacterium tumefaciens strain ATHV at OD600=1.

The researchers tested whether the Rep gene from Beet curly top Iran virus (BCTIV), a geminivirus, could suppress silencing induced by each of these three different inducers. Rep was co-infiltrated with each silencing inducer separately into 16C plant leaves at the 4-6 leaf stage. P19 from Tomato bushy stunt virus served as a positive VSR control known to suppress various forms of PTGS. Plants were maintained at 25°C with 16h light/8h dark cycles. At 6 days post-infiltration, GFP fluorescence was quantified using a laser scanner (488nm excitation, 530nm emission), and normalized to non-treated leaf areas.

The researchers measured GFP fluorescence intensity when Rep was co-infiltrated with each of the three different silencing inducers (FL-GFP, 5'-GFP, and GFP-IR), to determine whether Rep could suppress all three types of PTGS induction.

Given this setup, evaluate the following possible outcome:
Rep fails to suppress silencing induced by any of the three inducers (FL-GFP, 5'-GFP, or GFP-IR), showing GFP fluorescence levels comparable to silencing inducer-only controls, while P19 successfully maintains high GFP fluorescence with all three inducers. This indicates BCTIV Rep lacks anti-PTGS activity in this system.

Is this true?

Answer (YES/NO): NO